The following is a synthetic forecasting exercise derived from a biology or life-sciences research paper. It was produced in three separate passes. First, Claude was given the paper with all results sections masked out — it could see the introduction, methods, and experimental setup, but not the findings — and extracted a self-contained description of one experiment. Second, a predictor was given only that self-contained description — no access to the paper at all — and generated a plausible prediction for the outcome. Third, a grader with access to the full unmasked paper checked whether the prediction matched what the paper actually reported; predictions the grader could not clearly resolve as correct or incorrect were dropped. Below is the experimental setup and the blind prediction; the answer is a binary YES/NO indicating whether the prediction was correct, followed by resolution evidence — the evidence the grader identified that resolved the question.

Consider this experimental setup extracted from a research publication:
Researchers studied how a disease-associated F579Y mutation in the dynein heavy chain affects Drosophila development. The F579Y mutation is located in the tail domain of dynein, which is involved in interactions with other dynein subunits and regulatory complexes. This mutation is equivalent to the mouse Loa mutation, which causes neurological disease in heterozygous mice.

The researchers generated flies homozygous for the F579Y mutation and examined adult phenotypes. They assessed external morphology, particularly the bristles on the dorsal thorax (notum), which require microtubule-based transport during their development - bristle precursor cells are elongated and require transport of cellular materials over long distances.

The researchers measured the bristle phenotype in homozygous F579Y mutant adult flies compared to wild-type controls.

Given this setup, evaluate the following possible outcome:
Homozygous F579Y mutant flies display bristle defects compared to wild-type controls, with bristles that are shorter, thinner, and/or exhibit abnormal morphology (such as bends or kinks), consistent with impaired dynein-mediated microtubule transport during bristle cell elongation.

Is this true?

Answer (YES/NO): YES